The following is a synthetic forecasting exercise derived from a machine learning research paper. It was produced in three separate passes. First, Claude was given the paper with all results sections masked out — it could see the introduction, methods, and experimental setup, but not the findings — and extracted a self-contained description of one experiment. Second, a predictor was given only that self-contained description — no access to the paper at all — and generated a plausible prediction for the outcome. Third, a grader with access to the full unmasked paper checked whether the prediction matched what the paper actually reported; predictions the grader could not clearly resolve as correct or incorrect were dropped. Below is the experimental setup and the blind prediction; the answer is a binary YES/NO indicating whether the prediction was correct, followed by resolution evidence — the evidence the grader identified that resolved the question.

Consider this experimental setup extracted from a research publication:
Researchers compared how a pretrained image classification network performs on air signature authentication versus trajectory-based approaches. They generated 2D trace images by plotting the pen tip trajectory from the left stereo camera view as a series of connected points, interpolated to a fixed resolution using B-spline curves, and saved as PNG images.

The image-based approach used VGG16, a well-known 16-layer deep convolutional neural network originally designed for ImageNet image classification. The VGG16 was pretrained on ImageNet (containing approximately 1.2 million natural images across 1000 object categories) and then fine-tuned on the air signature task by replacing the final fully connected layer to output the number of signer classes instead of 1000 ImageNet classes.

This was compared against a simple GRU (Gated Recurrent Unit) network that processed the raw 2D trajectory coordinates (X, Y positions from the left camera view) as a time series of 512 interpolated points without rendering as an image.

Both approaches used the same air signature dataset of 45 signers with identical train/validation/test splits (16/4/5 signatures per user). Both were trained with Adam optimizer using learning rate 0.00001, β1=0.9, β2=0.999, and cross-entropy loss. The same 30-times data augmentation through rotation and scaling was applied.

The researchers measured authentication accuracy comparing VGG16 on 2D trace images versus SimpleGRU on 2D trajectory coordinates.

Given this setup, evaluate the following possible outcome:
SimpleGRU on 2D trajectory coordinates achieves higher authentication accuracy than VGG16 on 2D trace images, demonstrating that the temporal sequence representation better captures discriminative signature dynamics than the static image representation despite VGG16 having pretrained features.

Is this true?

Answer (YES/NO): NO